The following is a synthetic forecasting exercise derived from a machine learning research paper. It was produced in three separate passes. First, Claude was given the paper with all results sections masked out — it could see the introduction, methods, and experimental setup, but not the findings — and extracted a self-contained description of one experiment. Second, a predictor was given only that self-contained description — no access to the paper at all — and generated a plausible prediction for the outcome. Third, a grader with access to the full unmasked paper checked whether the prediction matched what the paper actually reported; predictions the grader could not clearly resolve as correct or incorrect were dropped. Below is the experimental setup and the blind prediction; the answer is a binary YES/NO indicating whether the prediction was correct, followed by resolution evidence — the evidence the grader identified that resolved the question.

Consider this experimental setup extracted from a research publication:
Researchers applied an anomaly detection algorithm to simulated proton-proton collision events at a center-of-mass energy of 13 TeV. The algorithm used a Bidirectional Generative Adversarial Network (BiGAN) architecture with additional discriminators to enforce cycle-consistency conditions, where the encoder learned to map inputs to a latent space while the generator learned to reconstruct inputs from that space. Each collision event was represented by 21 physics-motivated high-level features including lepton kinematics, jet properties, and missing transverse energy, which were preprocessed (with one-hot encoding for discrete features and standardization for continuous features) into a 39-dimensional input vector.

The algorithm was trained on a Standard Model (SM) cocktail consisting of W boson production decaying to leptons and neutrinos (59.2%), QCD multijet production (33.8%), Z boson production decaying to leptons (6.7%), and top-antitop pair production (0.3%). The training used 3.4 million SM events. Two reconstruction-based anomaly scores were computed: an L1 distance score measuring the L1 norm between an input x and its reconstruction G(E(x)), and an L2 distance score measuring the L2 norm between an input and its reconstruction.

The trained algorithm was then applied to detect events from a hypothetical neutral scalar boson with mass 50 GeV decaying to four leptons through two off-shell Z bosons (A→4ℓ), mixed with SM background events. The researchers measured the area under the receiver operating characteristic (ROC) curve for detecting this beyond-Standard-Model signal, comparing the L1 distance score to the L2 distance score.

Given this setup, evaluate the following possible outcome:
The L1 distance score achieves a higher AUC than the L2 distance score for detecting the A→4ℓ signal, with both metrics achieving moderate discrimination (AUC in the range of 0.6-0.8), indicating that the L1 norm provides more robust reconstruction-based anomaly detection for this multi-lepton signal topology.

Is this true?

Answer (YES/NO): NO